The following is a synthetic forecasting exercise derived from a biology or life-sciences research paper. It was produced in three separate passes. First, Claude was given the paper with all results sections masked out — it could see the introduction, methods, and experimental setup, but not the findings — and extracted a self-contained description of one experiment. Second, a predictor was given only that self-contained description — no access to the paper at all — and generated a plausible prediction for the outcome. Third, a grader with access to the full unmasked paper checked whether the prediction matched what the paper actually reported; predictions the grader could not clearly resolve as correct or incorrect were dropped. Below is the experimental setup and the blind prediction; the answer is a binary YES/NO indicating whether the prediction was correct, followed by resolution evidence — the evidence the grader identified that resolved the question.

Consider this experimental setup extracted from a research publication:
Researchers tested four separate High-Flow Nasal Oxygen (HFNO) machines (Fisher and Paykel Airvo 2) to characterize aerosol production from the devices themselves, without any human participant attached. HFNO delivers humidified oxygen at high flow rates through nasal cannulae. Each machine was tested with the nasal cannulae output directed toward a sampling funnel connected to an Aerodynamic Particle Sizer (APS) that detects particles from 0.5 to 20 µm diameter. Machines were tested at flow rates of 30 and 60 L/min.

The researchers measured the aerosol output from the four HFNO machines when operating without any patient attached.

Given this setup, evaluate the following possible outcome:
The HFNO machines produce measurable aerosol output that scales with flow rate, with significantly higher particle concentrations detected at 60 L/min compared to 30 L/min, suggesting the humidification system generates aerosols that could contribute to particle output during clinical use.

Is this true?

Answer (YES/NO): NO